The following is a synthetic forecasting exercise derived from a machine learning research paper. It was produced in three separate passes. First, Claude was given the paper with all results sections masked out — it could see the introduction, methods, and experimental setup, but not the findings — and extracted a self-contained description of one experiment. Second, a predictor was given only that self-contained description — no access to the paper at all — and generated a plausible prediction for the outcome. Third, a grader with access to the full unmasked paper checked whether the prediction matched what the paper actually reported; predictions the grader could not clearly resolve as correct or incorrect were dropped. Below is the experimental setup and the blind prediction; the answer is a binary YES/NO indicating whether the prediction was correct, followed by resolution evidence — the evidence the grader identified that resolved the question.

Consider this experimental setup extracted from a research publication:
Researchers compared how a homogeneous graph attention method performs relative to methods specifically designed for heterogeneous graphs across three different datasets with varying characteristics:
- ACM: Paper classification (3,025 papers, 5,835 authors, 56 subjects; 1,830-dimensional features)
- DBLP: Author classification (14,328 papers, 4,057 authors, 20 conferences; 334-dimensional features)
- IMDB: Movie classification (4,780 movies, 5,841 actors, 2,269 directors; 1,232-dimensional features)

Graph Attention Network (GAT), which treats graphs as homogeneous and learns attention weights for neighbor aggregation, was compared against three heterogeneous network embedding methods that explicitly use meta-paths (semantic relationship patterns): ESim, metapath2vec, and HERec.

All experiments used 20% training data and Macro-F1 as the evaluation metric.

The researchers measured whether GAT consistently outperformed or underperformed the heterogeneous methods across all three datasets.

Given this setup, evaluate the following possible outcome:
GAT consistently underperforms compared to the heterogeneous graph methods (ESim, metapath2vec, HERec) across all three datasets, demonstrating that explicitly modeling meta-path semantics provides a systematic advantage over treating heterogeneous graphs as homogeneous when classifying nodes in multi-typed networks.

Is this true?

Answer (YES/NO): NO